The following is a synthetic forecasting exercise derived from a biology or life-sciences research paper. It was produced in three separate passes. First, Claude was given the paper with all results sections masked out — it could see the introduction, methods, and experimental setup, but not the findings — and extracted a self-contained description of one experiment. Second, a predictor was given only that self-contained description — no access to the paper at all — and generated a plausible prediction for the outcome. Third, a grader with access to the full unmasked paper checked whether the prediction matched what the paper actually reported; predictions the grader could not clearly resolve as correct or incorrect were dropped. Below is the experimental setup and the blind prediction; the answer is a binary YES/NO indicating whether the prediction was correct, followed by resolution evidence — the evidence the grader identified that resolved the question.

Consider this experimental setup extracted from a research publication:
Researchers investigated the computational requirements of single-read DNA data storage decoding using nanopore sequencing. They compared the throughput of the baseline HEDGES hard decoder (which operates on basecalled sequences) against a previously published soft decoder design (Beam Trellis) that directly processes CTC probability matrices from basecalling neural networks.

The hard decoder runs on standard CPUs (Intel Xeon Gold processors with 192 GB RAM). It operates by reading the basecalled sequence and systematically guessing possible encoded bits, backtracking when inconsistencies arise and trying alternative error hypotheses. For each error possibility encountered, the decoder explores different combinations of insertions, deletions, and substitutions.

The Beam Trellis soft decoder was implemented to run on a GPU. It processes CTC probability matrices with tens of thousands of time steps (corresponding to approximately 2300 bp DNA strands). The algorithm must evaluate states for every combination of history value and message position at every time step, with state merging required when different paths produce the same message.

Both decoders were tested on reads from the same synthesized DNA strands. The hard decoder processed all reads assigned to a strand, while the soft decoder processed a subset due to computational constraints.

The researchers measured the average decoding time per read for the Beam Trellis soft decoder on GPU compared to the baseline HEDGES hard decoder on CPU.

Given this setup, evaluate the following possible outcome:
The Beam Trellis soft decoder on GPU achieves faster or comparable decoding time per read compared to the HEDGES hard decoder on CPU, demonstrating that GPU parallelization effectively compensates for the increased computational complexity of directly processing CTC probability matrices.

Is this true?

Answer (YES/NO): NO